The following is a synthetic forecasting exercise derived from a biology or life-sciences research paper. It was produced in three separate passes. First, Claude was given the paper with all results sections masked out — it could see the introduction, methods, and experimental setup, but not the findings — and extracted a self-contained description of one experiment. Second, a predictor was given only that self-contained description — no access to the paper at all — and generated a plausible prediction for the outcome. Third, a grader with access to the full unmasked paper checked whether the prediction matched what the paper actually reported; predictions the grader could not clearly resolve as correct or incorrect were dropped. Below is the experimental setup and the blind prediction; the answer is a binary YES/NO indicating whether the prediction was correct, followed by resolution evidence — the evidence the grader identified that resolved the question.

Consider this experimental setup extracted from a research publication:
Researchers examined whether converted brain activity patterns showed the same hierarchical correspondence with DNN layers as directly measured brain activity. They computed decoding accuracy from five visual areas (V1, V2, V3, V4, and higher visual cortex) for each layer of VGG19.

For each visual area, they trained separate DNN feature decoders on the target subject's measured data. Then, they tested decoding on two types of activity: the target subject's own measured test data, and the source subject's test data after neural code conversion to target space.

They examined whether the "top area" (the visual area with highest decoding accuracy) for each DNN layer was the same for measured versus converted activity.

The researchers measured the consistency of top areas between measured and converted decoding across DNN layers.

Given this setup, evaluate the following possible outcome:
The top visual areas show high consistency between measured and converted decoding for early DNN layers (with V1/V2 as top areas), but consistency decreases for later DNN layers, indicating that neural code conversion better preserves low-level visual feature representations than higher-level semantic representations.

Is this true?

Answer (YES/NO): NO